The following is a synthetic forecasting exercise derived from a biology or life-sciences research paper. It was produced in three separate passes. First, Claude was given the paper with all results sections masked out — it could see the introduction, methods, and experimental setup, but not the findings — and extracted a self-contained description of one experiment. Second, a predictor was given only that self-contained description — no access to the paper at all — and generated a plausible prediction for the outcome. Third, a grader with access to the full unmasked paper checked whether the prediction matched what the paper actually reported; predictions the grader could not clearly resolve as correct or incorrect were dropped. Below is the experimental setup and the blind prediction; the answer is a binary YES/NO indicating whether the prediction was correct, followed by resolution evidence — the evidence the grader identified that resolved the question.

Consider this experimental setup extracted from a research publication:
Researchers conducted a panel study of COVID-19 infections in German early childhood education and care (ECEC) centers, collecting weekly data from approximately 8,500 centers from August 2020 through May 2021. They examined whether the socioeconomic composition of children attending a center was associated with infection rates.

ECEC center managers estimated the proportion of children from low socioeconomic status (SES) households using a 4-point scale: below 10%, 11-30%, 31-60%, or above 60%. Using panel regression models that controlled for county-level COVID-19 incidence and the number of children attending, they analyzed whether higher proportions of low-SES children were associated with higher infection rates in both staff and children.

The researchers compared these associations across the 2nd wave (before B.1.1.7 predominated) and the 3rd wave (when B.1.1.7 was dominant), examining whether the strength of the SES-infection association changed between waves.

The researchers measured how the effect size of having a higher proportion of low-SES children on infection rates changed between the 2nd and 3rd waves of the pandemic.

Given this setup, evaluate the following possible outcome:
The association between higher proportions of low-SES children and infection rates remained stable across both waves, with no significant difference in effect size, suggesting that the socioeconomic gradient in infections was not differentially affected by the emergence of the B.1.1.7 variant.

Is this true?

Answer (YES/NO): NO